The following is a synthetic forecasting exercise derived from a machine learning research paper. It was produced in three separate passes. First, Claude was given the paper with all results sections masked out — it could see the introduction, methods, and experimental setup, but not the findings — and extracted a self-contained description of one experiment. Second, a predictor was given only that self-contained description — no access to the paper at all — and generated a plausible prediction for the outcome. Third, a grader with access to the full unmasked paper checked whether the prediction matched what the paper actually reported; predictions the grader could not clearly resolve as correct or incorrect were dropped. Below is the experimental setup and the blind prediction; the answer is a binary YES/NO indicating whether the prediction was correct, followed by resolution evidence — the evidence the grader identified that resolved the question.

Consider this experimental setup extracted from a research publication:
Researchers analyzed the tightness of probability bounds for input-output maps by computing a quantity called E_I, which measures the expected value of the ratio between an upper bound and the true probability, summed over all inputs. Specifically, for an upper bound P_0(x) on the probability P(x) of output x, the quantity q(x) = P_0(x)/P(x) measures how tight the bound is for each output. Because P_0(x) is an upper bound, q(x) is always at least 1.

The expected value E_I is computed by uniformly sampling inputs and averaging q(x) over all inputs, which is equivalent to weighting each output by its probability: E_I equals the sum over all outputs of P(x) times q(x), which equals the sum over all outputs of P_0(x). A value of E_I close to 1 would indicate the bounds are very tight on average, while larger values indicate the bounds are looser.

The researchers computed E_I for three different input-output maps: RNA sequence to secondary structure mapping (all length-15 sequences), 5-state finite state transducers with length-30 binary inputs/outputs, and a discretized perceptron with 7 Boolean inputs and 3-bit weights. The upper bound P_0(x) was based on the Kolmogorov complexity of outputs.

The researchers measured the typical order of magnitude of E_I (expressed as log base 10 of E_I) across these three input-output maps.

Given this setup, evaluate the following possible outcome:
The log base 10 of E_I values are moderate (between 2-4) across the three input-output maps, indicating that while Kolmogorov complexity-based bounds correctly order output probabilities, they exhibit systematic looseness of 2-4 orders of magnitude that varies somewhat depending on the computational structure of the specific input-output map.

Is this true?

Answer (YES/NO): NO